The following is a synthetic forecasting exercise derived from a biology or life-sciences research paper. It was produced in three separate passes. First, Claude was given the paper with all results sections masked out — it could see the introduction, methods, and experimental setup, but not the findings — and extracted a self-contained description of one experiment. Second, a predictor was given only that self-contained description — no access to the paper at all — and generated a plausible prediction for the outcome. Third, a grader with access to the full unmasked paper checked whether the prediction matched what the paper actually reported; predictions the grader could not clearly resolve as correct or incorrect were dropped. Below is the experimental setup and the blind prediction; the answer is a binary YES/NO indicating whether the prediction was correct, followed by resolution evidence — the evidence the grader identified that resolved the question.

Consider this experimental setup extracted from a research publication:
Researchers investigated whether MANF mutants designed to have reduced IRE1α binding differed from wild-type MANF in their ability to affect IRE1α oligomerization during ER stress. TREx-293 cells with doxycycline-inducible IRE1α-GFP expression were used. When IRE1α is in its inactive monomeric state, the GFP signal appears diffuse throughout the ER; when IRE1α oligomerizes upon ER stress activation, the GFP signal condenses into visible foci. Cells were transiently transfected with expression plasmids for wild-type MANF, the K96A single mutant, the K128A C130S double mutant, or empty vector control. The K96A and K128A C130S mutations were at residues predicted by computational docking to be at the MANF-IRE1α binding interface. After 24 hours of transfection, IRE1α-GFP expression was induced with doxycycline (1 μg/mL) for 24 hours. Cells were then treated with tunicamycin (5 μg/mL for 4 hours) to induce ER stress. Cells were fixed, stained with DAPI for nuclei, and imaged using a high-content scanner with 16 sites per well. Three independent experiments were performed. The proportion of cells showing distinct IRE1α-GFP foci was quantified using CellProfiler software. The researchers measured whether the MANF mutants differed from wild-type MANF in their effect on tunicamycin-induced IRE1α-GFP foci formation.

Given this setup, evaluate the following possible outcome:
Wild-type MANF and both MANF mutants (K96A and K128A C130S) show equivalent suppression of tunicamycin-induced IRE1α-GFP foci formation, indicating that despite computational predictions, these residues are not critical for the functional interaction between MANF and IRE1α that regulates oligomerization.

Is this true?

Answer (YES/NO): NO